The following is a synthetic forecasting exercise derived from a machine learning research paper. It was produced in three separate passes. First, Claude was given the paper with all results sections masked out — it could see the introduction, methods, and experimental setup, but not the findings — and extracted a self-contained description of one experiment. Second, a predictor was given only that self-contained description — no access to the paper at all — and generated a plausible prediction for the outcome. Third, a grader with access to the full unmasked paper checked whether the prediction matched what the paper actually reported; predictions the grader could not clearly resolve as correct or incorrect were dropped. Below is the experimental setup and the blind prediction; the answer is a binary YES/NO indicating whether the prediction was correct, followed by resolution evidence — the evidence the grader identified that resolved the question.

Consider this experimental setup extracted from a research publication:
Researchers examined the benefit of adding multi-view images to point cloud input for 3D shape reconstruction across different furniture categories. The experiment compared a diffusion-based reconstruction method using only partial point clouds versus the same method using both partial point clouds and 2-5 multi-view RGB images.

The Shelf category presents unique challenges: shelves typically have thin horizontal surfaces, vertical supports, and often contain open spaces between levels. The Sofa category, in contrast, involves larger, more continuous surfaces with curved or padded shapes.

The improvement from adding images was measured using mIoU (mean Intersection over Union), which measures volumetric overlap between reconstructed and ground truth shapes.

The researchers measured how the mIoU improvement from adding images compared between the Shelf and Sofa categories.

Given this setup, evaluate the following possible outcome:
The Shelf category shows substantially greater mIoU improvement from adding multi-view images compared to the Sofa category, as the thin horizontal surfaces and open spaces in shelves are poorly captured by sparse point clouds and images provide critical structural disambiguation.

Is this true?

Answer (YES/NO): NO